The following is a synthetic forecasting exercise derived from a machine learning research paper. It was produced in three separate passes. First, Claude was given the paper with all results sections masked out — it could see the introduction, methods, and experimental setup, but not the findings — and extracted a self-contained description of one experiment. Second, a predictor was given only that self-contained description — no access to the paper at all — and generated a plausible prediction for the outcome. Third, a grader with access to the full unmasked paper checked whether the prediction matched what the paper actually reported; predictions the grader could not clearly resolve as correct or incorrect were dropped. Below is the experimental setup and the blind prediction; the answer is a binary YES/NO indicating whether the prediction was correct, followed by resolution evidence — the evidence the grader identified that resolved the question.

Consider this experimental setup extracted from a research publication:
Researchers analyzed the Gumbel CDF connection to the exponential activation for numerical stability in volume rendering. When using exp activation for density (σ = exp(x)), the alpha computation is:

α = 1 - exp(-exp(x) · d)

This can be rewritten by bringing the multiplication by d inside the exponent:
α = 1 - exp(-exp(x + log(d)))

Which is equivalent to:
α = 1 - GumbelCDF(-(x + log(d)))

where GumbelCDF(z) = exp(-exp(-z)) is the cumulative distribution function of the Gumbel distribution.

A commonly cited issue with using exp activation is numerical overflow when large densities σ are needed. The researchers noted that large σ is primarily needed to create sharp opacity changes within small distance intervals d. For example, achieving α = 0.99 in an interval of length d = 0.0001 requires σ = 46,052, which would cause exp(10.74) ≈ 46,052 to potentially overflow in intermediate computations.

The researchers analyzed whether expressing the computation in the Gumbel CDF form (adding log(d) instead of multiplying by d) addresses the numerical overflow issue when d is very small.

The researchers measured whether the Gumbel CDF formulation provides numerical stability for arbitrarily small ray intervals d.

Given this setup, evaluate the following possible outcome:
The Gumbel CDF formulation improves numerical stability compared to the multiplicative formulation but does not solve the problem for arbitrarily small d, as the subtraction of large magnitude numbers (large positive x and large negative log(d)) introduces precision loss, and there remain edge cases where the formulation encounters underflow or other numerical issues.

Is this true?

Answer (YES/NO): NO